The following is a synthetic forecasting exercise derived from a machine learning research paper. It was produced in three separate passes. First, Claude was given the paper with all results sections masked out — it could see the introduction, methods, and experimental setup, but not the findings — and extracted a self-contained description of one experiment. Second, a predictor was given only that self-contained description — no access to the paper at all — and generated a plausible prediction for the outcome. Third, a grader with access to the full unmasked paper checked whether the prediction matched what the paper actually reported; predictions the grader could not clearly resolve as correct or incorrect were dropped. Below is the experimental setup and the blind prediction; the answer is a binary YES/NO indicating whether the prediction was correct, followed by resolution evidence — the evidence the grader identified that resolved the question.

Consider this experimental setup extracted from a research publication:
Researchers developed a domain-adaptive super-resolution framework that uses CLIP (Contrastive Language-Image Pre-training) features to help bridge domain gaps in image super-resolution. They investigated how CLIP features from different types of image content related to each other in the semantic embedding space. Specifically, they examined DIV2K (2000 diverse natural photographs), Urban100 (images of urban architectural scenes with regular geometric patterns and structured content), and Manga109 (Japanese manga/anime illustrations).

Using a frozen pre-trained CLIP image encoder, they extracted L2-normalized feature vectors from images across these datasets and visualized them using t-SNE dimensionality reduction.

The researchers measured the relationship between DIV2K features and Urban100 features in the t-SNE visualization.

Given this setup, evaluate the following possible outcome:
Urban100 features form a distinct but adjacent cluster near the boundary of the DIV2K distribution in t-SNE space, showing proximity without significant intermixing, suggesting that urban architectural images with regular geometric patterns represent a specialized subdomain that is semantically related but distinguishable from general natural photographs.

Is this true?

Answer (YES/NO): NO